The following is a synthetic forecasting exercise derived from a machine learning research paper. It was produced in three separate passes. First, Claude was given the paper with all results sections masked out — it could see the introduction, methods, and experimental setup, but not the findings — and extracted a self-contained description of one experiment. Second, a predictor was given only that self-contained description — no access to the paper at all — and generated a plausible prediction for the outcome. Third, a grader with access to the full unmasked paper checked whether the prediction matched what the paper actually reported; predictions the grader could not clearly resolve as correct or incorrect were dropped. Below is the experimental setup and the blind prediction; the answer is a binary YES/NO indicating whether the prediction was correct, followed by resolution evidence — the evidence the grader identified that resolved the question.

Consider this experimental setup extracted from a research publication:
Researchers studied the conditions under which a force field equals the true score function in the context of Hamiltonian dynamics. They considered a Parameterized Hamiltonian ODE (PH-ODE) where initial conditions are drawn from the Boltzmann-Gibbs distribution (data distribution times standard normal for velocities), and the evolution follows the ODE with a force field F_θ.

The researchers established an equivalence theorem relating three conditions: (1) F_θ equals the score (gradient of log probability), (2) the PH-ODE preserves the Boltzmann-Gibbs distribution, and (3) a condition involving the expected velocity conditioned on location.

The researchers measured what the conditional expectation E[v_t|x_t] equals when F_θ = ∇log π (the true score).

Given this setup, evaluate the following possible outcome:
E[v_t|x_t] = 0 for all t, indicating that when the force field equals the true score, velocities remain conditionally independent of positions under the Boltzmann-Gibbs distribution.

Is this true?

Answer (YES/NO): YES